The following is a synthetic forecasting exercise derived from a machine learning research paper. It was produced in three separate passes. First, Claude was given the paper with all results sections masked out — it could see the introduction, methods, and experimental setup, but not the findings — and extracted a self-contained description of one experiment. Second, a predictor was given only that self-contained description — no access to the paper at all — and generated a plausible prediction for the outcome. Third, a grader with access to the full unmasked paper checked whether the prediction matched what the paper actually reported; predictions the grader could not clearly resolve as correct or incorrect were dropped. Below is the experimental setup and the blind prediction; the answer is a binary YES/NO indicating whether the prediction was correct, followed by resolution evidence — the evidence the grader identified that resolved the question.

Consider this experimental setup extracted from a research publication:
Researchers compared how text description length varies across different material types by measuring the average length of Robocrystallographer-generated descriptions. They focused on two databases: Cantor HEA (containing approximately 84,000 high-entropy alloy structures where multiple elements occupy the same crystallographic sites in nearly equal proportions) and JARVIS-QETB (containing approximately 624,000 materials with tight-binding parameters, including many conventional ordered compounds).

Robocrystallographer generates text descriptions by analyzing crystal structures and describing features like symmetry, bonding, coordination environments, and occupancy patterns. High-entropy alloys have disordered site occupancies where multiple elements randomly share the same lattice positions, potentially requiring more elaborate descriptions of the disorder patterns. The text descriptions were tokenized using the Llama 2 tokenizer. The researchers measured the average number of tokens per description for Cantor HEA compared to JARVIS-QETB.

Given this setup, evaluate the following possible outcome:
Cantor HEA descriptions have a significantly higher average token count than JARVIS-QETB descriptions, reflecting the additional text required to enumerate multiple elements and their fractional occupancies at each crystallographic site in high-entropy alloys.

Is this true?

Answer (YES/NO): YES